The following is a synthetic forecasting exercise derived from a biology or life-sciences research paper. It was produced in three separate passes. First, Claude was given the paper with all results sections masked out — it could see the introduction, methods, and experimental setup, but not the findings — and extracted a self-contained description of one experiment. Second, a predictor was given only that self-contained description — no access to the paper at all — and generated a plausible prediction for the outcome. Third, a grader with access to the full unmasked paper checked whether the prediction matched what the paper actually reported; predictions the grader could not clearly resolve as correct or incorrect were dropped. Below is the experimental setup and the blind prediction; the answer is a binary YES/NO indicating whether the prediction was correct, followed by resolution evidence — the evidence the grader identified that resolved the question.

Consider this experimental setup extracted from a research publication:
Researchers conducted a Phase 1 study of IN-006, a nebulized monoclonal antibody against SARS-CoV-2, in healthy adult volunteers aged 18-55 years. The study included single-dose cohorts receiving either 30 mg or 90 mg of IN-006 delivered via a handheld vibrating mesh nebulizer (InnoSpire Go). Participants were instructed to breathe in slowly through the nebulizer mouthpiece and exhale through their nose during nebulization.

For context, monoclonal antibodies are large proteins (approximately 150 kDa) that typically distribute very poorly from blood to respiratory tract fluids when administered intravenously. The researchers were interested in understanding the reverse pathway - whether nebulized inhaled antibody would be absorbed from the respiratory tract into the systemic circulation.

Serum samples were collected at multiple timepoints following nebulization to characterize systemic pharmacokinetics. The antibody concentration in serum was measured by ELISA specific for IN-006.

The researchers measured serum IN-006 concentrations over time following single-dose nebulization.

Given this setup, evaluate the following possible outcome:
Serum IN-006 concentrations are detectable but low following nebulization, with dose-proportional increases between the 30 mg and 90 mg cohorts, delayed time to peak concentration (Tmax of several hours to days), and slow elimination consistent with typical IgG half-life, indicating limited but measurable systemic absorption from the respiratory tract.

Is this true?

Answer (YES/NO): NO